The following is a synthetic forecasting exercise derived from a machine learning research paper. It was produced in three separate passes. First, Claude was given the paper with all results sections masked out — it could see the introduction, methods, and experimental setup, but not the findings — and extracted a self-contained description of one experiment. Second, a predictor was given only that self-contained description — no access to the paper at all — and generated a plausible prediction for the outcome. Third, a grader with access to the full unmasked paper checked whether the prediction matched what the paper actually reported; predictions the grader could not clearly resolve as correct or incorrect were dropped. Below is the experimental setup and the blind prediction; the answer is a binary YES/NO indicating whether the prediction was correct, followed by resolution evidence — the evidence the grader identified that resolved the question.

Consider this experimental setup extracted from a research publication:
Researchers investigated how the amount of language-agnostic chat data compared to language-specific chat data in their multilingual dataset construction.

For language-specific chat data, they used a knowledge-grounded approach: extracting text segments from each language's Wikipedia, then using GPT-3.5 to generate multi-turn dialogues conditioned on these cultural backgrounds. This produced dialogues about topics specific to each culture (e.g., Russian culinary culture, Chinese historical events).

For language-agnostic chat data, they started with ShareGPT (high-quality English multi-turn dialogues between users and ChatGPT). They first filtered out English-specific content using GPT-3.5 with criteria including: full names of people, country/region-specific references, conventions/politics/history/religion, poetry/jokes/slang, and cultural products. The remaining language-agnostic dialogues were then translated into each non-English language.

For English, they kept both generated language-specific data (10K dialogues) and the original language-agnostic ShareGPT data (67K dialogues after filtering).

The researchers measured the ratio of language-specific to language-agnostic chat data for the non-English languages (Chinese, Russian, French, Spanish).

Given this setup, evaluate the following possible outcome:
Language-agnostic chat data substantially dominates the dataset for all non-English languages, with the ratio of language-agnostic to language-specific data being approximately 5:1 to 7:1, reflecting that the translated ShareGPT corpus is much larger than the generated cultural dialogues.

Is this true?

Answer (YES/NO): NO